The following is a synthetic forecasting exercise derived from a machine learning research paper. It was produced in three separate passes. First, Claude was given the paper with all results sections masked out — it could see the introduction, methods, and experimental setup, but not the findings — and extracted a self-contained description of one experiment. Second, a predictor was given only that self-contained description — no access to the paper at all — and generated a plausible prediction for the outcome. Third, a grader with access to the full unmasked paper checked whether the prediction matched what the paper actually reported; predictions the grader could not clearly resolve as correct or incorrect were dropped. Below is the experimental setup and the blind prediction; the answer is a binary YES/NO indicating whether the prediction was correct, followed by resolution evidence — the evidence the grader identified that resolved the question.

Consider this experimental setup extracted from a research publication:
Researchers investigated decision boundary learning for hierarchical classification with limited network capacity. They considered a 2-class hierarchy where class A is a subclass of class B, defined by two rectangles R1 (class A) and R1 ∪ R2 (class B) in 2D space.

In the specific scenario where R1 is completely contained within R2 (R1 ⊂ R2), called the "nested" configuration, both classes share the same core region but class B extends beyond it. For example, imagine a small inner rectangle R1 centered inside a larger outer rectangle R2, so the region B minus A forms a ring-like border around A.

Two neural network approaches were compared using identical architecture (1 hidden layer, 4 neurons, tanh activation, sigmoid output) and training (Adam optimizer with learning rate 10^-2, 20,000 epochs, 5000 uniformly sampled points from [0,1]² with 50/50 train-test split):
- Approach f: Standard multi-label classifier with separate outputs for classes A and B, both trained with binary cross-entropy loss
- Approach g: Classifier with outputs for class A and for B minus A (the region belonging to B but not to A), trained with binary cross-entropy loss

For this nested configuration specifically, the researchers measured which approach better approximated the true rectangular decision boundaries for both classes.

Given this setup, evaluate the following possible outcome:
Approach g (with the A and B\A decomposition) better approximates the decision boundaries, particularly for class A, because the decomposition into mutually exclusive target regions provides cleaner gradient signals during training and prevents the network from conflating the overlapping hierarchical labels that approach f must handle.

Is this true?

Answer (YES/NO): NO